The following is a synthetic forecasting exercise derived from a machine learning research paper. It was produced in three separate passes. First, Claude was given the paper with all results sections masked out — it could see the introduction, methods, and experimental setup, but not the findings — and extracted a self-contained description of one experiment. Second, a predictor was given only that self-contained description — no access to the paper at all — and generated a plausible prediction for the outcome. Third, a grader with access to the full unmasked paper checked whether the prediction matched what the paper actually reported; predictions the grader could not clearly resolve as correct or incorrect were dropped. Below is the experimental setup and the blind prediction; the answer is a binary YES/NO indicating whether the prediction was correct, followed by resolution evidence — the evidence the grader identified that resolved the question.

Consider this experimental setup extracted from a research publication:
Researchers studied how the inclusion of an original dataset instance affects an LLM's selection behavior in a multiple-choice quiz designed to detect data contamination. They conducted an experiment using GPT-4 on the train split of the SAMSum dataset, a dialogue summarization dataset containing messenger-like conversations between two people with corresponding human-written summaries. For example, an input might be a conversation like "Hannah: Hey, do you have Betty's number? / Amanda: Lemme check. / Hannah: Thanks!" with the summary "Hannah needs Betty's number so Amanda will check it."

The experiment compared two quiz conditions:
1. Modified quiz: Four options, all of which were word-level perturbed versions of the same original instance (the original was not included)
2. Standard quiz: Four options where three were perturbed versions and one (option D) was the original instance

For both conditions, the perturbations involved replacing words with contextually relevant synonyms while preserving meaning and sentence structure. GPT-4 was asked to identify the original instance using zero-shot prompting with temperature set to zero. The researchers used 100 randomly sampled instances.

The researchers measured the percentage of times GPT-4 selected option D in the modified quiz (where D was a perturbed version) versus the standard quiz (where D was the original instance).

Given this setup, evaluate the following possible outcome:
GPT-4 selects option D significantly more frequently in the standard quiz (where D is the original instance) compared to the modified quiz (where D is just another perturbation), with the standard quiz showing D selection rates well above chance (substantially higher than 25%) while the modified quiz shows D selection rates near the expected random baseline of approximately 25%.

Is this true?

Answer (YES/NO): NO